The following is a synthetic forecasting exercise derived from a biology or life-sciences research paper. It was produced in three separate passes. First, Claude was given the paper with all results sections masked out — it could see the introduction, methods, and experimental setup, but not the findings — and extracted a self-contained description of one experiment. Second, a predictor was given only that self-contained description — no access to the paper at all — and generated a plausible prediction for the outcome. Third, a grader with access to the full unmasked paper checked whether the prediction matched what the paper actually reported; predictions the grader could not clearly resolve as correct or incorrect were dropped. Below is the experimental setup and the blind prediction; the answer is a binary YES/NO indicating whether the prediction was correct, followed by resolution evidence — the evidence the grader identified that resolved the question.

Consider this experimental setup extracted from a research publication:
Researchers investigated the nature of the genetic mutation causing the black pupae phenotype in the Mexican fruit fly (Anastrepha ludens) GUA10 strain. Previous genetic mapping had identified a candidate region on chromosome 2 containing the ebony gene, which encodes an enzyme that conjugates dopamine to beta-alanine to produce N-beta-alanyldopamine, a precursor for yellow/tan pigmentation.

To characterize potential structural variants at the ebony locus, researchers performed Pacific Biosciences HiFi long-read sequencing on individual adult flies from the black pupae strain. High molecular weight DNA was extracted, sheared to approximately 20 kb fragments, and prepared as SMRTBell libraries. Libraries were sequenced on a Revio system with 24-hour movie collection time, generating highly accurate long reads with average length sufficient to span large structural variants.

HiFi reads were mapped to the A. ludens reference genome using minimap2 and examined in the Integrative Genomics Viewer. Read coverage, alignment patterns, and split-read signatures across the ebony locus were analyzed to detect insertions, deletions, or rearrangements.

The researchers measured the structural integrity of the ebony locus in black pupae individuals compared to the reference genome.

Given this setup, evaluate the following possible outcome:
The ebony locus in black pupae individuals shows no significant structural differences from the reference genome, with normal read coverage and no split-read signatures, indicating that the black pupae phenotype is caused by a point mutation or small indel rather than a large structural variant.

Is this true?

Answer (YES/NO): NO